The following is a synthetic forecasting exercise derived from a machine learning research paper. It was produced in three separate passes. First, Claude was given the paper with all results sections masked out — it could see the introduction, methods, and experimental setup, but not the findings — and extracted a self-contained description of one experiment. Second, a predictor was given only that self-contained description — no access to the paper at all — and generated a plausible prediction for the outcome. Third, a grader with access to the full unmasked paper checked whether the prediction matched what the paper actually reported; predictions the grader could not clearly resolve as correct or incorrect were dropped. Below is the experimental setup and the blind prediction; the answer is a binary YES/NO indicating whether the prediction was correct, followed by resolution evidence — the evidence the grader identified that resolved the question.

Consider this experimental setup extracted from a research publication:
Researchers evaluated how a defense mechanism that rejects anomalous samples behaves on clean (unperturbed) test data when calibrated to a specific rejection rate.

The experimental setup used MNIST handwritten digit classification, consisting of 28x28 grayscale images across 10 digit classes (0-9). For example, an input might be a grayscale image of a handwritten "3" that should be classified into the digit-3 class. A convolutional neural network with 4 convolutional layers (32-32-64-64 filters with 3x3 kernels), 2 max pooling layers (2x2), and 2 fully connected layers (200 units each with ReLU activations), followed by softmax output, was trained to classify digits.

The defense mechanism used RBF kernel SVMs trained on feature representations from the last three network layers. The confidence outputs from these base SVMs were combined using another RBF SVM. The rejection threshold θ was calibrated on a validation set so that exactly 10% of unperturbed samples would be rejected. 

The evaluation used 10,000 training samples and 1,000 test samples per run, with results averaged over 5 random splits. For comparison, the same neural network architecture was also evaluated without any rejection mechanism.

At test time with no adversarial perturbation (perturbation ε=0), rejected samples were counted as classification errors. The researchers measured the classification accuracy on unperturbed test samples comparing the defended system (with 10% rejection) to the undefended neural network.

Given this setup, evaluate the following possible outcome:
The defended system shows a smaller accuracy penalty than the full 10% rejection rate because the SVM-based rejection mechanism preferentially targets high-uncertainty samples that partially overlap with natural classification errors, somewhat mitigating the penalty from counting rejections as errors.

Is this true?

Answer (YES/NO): NO